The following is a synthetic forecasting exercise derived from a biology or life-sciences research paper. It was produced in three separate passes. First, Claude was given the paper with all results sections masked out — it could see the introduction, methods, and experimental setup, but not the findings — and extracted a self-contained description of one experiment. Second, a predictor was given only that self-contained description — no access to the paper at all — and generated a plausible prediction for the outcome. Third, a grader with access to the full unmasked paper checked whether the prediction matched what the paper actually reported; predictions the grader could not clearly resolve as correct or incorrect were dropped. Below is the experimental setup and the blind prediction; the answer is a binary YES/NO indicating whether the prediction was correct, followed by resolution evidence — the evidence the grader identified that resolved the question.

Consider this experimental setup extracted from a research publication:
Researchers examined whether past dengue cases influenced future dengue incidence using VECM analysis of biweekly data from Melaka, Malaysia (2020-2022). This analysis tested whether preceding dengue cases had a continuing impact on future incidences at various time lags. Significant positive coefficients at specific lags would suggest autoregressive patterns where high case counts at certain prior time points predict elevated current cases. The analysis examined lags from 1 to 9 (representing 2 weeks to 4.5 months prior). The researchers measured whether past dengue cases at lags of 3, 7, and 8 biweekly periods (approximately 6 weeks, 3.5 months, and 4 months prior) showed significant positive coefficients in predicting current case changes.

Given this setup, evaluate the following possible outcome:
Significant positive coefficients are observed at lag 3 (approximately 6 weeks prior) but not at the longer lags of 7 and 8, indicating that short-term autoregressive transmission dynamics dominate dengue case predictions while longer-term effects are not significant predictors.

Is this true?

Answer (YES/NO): NO